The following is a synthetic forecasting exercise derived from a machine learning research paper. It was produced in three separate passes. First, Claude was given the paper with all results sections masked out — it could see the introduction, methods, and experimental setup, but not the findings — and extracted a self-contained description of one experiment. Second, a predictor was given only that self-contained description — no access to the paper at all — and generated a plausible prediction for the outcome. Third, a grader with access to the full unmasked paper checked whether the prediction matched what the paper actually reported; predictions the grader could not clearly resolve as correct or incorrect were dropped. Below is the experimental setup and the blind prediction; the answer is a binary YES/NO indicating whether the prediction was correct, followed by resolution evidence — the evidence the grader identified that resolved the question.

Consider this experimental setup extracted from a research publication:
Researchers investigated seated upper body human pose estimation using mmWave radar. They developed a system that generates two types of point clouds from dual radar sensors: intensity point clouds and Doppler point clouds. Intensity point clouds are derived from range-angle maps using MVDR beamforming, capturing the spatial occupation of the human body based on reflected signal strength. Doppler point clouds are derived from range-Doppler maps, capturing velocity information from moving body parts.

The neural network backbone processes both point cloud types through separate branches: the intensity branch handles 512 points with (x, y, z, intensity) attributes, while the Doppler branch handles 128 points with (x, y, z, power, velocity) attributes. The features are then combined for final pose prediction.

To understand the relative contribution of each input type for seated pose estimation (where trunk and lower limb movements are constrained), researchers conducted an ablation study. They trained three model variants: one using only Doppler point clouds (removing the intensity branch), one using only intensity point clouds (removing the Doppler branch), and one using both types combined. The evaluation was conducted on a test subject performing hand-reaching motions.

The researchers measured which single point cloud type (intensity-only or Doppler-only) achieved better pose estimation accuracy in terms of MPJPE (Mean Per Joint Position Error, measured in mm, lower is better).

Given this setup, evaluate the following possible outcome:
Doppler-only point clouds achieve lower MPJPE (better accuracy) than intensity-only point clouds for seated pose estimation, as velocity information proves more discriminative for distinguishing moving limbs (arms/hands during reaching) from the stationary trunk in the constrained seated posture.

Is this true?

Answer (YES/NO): NO